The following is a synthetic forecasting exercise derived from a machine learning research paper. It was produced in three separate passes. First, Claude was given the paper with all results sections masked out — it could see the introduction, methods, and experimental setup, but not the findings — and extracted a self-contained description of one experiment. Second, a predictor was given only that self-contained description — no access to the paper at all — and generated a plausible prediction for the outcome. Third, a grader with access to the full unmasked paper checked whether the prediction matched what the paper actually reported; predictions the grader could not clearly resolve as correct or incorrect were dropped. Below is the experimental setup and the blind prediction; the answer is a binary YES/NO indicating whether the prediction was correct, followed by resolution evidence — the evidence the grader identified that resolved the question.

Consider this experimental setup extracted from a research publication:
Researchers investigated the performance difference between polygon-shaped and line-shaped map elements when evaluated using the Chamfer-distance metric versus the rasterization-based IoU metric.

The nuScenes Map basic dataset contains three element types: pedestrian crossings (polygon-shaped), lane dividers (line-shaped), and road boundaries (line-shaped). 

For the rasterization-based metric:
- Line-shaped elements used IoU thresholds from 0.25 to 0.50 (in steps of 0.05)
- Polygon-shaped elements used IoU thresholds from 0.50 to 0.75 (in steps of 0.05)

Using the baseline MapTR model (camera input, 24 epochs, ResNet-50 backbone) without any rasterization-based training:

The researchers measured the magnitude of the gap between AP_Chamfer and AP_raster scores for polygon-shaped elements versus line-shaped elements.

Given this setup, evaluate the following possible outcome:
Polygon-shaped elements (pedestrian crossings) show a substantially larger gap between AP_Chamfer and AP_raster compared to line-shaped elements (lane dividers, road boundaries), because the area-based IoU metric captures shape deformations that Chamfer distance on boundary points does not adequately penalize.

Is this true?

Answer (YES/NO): NO